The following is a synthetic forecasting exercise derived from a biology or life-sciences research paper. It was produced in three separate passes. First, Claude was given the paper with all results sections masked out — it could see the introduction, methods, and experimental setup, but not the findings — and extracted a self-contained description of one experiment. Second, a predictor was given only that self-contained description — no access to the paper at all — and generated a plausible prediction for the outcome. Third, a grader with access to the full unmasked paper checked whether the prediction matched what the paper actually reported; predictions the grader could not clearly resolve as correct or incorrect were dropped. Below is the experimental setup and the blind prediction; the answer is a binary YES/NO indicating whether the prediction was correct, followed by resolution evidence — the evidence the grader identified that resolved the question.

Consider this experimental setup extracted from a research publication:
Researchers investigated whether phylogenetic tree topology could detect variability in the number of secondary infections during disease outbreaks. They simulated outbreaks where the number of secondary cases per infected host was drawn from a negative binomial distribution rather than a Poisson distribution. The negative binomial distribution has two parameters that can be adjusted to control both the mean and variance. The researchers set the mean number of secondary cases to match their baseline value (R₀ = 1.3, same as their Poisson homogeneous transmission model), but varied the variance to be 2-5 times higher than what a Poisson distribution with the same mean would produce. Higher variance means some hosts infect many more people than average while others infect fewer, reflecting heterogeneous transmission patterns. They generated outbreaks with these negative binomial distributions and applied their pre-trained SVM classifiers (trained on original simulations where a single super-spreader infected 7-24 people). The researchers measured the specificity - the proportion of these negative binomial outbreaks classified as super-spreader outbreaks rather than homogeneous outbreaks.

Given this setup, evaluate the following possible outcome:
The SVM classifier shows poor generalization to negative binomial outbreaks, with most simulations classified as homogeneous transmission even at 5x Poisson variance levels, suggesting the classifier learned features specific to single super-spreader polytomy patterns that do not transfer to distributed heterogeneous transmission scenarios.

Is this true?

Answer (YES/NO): NO